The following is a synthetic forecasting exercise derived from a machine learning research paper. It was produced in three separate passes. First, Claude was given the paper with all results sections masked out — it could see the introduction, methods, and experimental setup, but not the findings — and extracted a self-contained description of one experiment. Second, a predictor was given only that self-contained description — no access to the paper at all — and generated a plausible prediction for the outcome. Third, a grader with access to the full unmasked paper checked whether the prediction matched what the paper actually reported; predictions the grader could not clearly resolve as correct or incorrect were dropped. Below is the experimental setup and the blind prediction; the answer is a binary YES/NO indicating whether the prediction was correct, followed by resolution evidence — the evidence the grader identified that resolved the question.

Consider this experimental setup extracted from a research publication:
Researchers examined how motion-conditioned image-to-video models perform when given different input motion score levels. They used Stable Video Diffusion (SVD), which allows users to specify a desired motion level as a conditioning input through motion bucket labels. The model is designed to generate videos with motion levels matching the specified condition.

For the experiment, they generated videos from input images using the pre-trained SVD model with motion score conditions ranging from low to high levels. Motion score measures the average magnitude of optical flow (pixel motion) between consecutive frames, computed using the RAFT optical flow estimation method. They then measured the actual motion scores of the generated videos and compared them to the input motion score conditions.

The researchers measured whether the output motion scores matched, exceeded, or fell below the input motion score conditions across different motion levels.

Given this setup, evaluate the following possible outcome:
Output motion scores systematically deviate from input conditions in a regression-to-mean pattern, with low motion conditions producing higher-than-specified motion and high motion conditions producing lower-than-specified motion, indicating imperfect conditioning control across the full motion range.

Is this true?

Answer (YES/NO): NO